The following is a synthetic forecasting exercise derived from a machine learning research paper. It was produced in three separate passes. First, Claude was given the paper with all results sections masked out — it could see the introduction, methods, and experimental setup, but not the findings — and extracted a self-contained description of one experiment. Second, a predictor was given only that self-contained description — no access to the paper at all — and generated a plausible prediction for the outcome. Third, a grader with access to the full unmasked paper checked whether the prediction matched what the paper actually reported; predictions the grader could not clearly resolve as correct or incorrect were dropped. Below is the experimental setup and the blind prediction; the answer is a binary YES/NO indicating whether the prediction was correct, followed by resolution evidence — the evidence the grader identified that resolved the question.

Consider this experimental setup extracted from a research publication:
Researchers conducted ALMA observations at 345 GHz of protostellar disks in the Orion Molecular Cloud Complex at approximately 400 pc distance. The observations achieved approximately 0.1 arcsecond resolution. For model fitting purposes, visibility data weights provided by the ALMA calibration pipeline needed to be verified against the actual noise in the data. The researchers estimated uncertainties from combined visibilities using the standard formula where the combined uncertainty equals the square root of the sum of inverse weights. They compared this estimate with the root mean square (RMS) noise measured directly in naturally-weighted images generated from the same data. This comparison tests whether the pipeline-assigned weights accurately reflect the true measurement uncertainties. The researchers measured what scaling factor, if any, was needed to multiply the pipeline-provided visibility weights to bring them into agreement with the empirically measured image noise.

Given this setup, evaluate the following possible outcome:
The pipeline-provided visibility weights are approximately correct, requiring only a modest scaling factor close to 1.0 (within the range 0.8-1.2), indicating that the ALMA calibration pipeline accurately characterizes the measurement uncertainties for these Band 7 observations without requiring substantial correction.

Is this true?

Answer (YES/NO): NO